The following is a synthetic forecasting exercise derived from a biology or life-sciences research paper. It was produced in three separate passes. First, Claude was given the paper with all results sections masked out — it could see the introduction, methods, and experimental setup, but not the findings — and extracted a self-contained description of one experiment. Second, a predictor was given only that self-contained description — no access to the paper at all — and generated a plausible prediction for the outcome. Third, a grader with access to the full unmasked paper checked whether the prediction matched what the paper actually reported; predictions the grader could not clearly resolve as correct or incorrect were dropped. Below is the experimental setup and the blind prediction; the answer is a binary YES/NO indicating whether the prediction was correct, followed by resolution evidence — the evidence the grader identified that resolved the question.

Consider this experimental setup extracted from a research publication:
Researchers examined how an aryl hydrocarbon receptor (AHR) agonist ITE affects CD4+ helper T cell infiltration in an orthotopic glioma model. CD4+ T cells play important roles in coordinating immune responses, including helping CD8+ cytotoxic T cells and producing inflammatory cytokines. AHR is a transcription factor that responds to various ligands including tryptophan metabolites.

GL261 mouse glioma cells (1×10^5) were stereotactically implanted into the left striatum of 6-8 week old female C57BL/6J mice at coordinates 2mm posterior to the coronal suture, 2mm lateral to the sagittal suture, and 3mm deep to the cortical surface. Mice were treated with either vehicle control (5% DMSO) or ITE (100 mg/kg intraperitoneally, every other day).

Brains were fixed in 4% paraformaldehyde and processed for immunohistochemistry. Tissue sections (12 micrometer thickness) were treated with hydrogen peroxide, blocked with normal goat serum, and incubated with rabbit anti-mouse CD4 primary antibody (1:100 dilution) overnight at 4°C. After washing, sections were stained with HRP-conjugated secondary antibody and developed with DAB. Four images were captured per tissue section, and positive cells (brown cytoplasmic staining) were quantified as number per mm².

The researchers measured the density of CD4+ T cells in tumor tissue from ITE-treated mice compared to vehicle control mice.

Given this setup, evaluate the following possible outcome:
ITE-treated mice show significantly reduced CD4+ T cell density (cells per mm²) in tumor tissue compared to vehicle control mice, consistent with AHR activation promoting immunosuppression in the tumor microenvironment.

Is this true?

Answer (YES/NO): NO